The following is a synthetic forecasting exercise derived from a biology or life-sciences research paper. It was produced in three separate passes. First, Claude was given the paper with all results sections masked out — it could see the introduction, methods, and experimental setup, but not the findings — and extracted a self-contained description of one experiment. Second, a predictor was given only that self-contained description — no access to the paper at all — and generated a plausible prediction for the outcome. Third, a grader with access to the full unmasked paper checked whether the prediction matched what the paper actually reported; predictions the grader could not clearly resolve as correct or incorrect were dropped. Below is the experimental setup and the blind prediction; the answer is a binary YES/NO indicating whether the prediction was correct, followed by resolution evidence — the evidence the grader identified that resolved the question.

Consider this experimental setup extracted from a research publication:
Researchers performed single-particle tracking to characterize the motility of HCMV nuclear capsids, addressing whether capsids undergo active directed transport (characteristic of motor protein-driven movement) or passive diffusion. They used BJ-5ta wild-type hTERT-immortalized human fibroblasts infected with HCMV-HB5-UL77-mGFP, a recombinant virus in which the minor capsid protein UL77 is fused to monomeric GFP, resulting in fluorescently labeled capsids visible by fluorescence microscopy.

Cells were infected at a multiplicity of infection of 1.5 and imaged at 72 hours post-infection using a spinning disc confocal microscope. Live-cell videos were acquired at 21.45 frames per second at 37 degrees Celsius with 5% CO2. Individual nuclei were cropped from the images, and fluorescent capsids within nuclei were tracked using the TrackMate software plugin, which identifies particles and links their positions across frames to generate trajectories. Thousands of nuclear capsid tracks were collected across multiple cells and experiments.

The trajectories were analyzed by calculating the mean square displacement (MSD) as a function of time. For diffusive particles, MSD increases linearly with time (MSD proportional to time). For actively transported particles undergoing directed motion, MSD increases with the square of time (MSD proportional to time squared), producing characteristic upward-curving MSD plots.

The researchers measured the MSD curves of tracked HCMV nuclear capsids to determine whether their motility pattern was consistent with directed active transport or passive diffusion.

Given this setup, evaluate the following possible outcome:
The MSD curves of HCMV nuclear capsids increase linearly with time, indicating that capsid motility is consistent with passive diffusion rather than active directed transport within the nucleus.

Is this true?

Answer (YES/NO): NO